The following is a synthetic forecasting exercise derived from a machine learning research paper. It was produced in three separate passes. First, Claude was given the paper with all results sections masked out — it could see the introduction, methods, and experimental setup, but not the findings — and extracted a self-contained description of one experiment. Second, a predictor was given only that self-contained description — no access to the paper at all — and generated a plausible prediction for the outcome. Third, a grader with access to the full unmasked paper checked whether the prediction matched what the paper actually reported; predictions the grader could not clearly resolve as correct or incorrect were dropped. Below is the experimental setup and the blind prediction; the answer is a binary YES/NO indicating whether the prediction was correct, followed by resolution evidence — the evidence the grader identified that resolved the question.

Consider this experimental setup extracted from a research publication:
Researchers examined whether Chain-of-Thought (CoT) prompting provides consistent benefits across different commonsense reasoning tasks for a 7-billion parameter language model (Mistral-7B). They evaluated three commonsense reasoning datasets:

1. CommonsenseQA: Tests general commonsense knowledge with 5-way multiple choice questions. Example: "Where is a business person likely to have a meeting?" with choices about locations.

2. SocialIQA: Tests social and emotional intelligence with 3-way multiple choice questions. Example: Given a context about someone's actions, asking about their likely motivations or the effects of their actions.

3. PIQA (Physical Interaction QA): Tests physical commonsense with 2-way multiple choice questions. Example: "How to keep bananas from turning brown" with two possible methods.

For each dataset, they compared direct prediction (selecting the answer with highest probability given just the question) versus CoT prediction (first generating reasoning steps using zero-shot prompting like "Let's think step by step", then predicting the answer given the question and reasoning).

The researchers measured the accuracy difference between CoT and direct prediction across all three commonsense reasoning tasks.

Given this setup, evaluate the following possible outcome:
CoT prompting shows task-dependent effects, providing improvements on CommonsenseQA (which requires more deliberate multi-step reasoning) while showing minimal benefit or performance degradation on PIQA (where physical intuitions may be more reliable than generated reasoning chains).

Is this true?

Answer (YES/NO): NO